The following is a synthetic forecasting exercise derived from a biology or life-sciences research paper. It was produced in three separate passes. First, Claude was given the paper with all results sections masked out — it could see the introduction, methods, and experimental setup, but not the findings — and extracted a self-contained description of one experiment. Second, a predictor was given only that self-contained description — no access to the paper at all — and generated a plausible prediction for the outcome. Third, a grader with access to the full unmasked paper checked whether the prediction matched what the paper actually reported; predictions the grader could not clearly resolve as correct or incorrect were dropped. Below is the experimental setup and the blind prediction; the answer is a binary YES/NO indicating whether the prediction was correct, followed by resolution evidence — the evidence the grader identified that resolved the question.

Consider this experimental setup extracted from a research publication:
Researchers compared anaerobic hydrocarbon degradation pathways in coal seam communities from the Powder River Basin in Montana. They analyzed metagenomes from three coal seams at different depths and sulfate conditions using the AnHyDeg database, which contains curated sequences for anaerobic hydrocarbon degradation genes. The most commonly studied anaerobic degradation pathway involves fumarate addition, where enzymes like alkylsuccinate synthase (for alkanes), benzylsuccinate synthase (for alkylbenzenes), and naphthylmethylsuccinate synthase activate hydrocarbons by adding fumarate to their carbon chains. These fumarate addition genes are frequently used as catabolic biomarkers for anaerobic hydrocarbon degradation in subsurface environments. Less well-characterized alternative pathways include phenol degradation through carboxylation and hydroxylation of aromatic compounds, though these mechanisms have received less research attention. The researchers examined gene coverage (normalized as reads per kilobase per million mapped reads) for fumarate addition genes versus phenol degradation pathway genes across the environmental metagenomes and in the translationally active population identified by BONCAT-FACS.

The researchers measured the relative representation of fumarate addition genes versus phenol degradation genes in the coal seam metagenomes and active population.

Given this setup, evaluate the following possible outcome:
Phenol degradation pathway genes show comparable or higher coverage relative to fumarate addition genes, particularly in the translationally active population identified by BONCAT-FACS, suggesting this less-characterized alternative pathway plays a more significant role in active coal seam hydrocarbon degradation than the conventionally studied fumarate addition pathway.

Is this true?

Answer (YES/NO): YES